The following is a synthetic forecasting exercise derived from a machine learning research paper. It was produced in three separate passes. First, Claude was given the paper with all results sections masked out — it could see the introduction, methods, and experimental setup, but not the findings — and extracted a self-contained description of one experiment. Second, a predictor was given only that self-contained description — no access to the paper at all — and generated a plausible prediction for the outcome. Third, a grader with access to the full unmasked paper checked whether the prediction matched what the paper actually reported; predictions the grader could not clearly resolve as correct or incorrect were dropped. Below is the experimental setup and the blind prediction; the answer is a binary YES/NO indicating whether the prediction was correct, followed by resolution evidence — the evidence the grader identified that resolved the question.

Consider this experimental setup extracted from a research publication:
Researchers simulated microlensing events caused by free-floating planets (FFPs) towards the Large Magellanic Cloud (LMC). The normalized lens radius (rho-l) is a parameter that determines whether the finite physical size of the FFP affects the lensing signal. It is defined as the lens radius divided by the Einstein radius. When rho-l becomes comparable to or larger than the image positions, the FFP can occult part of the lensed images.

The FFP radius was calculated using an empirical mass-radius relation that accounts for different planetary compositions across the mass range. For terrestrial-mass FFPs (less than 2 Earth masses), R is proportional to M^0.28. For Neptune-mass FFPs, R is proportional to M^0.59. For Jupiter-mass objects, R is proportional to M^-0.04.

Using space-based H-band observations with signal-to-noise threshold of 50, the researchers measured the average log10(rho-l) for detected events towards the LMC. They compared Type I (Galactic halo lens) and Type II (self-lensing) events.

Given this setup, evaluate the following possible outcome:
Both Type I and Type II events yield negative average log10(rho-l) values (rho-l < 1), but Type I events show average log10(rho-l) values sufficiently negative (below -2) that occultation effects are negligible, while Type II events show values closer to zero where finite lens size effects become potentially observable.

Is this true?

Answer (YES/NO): NO